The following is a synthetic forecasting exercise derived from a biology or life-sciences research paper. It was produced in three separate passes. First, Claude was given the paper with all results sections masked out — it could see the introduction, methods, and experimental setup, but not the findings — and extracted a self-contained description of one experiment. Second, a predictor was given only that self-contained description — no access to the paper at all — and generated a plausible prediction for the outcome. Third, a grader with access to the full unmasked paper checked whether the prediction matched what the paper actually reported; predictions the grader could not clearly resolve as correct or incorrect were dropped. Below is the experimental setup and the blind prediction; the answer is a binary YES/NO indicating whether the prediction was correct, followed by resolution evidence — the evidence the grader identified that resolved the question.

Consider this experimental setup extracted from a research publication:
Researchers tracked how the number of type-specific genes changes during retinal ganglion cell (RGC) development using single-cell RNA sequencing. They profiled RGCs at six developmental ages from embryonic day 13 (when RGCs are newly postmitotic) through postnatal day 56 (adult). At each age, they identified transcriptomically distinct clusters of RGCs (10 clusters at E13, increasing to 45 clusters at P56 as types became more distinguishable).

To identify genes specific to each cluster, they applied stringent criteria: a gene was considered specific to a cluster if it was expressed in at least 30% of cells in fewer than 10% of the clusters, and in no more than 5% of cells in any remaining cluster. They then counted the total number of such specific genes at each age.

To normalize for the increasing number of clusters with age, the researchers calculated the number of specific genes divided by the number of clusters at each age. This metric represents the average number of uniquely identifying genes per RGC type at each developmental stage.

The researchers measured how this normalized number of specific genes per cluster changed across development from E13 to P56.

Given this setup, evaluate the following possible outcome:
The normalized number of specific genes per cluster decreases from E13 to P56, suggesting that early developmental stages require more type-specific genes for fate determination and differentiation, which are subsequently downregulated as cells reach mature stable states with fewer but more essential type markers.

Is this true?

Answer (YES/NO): NO